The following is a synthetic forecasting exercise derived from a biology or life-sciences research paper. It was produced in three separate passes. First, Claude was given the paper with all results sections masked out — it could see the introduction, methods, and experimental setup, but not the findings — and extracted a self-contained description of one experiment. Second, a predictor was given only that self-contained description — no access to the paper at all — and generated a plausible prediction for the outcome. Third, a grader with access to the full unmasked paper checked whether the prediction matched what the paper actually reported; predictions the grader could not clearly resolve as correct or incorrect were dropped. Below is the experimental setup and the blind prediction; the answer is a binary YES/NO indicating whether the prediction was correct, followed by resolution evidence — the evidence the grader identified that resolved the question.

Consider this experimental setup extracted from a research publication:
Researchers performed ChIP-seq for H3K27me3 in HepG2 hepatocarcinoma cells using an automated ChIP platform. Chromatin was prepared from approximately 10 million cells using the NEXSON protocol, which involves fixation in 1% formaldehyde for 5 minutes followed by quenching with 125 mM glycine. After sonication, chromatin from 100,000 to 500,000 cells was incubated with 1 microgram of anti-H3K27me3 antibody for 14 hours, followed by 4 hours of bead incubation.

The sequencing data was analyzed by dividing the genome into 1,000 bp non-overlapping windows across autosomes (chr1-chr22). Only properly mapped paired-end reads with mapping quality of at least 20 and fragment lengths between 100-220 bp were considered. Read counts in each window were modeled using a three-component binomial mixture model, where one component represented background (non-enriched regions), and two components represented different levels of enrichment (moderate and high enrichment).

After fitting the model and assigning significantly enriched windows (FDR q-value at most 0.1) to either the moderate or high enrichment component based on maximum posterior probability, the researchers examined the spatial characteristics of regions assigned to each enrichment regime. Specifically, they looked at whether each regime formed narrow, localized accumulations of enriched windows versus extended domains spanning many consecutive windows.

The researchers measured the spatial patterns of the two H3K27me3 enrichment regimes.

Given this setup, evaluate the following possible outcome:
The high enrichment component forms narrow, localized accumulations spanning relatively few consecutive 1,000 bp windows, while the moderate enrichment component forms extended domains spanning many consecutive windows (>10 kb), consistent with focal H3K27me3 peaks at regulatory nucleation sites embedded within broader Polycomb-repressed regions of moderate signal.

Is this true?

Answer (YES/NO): YES